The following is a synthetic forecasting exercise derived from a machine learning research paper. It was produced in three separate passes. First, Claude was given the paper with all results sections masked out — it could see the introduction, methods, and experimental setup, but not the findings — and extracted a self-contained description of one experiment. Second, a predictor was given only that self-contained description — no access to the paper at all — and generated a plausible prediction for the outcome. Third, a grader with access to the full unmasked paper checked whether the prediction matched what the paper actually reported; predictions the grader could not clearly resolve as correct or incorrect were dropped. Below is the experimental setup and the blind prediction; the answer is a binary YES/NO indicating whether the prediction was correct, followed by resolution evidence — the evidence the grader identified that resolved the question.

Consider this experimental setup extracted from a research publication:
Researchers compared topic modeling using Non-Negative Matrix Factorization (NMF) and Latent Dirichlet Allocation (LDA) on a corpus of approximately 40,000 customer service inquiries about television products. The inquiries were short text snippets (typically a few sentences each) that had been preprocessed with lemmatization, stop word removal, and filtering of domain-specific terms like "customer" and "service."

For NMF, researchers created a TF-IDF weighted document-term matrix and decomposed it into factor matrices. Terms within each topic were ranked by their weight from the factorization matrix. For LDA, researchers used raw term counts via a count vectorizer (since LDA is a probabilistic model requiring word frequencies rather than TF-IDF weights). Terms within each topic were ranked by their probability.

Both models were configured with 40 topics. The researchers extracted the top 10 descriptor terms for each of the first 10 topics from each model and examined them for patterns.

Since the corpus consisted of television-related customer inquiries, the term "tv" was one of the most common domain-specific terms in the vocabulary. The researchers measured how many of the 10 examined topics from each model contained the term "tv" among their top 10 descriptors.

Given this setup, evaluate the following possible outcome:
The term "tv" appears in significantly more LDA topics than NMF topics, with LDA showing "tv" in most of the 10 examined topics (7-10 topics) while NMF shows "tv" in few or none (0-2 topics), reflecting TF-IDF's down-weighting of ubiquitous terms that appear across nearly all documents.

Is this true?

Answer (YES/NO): YES